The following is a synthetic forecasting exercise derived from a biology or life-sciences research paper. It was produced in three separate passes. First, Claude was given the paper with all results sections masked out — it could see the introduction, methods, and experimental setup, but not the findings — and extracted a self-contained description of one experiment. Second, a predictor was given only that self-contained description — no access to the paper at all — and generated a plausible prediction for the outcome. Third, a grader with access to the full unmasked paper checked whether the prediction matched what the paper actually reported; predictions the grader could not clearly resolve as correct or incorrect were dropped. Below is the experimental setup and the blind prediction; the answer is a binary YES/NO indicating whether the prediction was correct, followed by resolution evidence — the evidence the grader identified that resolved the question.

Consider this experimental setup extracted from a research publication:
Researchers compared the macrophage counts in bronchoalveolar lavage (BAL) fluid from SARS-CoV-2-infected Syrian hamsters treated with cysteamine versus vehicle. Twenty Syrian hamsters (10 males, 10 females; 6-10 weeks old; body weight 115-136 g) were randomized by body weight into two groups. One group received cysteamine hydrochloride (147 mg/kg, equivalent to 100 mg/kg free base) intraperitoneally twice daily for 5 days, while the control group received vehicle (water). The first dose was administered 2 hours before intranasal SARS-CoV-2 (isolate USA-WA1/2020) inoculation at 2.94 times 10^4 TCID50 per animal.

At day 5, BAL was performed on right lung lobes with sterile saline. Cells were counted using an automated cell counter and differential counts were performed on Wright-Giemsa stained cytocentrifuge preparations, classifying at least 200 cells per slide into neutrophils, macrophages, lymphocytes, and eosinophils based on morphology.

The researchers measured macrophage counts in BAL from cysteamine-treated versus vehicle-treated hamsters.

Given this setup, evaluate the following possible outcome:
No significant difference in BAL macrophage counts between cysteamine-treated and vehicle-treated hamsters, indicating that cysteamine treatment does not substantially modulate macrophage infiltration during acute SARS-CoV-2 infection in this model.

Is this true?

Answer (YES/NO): YES